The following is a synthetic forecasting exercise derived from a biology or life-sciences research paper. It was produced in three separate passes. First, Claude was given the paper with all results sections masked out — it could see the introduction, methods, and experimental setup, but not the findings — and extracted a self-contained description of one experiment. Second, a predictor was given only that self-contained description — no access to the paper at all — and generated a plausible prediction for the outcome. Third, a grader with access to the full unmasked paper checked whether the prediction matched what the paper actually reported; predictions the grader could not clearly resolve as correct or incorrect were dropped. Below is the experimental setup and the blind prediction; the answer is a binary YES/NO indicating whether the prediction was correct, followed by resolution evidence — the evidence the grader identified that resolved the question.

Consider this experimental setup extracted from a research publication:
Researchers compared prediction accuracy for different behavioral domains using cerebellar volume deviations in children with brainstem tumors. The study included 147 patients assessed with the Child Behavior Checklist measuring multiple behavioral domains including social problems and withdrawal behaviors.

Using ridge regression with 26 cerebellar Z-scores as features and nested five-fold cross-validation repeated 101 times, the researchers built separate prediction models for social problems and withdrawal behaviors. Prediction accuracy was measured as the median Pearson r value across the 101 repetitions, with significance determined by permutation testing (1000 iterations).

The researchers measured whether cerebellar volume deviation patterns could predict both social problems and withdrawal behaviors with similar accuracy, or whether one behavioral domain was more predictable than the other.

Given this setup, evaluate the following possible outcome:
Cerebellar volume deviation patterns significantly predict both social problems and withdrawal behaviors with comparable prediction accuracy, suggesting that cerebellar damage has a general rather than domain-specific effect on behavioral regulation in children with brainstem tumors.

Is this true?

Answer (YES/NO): YES